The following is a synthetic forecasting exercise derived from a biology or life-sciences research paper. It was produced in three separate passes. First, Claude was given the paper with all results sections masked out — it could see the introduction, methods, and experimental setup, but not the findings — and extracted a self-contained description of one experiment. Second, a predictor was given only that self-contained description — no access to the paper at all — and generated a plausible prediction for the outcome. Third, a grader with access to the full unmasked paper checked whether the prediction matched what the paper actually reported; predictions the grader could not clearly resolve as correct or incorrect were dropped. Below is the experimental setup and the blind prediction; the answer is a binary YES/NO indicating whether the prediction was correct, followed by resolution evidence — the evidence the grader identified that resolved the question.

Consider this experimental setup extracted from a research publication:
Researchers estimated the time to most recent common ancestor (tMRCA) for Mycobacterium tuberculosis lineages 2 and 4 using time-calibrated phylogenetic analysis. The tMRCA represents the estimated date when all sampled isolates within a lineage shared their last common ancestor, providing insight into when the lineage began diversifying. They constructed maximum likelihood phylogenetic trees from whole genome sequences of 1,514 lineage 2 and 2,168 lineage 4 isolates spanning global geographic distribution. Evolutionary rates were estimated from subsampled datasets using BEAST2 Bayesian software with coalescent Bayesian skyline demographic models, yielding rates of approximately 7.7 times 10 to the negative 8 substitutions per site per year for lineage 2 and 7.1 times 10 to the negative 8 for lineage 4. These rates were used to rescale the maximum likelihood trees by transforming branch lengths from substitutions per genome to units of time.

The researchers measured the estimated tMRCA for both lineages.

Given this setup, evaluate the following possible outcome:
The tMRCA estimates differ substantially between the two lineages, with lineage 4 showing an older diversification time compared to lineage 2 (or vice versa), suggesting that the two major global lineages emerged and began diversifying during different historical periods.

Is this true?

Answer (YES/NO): YES